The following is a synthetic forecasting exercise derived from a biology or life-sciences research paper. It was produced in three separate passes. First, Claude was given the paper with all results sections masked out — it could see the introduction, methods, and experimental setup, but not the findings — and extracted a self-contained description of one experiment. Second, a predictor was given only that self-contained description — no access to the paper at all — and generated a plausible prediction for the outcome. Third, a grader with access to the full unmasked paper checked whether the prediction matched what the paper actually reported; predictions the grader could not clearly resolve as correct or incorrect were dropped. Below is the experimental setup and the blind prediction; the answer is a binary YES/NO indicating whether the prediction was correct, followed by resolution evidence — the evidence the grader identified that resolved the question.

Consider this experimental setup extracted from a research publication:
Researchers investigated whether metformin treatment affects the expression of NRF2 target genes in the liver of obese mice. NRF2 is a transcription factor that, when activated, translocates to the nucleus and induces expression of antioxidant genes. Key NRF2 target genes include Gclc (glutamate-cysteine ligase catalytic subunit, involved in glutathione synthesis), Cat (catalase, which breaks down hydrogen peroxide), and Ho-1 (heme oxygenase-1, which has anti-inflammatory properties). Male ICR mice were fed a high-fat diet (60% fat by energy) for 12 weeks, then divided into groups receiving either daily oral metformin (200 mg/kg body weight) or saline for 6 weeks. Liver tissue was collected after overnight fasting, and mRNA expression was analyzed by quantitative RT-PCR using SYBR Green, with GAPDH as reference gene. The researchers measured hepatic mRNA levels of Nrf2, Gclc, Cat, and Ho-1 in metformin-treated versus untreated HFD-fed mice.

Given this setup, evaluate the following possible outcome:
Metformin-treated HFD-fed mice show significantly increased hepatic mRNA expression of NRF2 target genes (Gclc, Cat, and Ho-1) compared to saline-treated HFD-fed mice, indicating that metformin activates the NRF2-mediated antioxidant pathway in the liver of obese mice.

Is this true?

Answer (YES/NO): NO